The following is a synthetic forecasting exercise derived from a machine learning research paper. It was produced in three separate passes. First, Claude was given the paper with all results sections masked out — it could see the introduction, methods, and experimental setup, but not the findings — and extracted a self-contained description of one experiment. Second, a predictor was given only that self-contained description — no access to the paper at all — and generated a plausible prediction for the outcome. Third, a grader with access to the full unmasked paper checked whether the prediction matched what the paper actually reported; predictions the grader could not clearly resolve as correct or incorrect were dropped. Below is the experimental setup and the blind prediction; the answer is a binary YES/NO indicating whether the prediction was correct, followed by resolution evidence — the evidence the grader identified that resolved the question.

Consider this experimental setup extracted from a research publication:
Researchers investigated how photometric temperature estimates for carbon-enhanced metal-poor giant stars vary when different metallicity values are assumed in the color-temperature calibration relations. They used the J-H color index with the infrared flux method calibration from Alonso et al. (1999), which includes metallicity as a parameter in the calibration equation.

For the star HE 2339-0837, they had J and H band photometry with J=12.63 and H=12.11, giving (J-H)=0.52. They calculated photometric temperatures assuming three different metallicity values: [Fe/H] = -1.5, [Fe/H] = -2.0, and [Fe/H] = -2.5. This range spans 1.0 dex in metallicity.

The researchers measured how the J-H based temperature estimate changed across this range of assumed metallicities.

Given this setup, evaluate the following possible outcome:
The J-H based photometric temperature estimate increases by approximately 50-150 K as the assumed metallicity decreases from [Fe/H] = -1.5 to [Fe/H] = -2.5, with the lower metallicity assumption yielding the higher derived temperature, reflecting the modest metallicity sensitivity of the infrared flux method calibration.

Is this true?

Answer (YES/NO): NO